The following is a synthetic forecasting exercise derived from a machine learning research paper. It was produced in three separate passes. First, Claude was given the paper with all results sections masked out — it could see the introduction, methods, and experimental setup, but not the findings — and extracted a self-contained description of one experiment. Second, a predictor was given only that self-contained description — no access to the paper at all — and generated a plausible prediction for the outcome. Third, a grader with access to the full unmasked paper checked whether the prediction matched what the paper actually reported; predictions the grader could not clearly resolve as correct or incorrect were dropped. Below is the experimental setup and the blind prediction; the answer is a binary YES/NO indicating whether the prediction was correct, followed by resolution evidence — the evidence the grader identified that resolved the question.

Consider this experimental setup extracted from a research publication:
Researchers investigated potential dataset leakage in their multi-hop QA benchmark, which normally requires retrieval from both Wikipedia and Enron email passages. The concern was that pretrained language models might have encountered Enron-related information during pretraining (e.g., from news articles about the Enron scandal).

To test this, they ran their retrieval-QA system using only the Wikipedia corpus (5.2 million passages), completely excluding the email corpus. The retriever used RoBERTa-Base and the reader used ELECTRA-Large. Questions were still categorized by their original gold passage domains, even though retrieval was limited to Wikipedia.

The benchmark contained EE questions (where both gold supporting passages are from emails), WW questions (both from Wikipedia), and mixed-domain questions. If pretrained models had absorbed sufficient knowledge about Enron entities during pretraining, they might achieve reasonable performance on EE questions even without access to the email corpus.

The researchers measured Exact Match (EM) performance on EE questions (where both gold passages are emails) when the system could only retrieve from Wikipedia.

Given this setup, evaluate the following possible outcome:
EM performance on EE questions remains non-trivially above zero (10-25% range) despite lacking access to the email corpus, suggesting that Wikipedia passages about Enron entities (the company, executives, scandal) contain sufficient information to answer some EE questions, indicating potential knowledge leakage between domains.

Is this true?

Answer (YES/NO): NO